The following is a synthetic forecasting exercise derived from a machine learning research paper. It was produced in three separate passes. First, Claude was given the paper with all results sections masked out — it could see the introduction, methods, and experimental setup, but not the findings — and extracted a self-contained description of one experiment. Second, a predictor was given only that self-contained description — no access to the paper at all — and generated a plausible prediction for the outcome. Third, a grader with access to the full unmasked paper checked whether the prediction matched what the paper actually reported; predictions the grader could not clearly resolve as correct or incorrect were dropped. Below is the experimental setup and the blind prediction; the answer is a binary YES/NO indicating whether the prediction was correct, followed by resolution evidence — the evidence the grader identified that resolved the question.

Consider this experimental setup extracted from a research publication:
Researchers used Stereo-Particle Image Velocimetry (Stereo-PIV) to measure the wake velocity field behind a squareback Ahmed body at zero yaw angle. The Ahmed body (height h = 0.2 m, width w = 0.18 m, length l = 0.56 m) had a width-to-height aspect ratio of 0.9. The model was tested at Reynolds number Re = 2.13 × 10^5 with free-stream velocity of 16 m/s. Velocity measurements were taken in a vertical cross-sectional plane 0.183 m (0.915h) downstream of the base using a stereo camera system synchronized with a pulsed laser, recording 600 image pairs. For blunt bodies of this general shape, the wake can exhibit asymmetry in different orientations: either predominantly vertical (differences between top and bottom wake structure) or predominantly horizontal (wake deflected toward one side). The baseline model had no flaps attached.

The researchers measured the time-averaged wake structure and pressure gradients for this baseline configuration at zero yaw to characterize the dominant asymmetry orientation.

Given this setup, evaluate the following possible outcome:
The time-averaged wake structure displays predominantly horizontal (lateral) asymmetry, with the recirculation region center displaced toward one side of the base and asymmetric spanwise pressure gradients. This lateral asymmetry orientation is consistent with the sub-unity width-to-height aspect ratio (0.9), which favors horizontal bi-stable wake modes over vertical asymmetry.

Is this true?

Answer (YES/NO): NO